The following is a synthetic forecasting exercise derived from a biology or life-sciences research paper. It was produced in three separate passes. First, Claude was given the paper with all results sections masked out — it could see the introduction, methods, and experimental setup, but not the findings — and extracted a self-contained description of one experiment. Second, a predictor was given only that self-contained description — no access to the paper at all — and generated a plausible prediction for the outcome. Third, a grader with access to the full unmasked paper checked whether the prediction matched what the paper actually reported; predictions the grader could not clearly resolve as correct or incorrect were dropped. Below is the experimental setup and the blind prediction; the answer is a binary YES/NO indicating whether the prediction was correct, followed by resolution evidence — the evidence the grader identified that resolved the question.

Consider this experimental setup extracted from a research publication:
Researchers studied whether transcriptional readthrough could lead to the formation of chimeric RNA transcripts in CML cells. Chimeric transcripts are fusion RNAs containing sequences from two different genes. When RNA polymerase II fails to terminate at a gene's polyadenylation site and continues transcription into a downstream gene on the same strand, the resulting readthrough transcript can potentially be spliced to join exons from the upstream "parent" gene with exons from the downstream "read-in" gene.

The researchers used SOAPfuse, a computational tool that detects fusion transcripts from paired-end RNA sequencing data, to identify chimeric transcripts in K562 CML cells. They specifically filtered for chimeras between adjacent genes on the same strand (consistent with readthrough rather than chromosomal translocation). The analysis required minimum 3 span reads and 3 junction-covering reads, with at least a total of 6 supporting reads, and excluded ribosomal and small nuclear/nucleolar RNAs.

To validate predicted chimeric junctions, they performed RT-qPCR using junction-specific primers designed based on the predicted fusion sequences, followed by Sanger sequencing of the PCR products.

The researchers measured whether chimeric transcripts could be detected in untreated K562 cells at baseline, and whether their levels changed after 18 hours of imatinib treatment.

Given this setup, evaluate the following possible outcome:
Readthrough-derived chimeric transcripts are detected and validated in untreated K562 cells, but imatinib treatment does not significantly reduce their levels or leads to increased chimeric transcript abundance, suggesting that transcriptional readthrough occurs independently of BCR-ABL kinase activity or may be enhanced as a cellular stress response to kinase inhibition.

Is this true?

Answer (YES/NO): YES